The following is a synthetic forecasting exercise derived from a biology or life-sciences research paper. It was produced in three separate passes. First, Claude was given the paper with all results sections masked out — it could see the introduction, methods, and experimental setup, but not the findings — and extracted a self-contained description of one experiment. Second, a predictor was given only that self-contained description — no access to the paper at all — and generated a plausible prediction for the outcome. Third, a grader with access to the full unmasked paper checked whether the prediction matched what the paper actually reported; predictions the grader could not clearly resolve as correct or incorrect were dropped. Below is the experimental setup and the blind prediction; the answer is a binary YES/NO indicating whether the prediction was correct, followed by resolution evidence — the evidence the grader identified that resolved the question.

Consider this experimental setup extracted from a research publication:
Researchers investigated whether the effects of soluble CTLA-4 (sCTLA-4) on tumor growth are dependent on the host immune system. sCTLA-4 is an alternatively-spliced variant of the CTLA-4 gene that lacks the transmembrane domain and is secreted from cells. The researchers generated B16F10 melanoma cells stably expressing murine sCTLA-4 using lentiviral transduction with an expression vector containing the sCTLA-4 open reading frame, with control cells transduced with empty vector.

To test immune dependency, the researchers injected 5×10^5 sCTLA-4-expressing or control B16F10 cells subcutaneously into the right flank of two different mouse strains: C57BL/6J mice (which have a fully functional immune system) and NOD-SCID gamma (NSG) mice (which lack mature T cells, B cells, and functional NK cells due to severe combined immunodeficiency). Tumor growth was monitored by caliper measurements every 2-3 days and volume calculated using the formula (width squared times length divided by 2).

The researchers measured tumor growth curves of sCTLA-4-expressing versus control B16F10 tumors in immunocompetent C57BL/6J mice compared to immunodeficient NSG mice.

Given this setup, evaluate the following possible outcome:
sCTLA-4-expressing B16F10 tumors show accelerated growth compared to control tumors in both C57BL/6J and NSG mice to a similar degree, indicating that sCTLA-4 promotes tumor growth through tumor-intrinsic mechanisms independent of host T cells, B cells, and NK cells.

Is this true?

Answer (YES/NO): NO